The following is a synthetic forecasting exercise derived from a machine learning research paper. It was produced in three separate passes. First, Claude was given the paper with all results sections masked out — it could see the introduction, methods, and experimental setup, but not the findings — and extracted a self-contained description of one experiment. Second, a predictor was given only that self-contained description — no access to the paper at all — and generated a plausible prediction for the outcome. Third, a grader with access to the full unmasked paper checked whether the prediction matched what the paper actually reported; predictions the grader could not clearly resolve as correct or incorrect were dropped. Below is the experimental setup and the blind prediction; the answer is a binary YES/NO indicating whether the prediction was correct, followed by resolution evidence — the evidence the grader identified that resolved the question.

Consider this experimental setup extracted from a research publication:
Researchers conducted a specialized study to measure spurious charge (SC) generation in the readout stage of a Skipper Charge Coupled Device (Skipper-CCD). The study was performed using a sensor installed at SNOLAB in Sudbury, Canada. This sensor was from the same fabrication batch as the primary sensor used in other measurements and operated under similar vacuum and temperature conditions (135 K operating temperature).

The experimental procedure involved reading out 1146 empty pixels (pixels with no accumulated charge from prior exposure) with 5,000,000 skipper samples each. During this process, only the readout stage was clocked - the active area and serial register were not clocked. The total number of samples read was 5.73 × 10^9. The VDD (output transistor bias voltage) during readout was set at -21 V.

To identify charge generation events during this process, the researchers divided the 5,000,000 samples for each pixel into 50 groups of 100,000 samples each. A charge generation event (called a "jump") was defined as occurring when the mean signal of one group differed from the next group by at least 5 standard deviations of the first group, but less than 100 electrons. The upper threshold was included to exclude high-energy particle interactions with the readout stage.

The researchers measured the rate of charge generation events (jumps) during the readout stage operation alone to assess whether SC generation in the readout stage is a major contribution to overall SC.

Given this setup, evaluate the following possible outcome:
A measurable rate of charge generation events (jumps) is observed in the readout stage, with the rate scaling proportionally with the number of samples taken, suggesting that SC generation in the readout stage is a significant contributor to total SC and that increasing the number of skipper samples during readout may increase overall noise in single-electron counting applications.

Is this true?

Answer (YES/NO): NO